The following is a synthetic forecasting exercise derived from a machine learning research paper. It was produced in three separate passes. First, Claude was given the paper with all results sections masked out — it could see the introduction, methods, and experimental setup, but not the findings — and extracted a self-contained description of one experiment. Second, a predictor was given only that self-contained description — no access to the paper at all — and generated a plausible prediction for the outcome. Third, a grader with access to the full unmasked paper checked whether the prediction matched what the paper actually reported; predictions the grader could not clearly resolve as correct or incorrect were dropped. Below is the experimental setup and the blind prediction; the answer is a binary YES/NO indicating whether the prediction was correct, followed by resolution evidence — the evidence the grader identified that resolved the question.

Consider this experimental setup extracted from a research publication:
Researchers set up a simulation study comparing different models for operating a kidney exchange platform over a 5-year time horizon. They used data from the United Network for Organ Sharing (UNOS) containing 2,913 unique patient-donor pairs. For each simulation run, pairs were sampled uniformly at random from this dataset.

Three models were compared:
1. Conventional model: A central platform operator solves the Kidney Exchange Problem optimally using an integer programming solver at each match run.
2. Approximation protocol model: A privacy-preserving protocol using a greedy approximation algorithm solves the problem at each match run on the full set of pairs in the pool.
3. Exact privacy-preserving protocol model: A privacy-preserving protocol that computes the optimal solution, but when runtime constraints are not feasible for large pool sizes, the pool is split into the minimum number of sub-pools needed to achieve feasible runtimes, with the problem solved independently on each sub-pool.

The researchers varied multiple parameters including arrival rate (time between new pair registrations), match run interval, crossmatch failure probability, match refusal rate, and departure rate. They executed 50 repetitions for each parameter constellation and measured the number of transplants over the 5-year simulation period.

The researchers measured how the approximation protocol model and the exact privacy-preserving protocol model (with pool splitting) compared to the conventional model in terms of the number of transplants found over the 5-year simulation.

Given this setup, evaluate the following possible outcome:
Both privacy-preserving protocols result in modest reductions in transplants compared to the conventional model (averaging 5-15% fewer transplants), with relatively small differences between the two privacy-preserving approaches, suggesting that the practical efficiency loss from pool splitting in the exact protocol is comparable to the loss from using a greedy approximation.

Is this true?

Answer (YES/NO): NO